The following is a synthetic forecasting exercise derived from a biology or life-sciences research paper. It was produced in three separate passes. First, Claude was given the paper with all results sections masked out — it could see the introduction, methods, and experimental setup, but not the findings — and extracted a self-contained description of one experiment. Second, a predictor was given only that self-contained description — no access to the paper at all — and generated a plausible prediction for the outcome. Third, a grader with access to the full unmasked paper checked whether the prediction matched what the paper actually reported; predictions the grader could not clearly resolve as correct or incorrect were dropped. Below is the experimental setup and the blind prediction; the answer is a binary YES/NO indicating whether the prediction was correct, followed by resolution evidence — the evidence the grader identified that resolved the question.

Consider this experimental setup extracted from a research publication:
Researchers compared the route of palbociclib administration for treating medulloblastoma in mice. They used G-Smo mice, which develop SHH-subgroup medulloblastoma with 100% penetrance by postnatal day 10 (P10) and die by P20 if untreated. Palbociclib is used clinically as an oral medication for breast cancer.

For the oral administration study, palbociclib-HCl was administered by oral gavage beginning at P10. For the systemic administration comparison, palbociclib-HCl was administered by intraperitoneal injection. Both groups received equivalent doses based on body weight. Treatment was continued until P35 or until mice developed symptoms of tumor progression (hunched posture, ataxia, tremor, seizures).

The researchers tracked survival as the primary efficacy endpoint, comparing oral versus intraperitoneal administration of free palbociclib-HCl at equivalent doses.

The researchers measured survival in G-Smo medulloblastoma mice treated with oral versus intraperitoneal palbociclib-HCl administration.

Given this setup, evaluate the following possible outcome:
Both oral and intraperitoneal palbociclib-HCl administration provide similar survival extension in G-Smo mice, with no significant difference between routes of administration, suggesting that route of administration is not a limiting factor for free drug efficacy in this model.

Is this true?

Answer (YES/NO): NO